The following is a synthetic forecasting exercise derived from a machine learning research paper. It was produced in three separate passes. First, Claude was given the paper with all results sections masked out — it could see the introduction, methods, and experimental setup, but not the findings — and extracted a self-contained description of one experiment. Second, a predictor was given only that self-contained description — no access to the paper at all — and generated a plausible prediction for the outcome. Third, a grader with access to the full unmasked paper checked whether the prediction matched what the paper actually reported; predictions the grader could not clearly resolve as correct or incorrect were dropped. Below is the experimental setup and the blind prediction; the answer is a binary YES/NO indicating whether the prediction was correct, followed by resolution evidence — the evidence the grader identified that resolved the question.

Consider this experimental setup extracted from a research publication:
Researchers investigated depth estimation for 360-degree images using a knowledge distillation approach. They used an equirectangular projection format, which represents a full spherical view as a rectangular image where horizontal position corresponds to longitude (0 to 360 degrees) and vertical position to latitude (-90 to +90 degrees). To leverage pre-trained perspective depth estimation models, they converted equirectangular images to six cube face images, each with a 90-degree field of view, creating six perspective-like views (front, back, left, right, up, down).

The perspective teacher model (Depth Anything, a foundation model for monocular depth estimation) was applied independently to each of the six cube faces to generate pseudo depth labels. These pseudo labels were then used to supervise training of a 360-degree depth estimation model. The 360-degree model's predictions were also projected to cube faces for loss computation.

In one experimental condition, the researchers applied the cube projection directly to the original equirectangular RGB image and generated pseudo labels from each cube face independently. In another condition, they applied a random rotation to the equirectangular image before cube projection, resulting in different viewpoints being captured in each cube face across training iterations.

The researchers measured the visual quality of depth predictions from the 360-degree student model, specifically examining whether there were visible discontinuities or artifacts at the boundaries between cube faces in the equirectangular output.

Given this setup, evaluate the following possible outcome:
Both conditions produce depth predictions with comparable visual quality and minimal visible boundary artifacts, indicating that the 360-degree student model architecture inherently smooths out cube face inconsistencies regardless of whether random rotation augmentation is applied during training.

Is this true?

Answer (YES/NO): NO